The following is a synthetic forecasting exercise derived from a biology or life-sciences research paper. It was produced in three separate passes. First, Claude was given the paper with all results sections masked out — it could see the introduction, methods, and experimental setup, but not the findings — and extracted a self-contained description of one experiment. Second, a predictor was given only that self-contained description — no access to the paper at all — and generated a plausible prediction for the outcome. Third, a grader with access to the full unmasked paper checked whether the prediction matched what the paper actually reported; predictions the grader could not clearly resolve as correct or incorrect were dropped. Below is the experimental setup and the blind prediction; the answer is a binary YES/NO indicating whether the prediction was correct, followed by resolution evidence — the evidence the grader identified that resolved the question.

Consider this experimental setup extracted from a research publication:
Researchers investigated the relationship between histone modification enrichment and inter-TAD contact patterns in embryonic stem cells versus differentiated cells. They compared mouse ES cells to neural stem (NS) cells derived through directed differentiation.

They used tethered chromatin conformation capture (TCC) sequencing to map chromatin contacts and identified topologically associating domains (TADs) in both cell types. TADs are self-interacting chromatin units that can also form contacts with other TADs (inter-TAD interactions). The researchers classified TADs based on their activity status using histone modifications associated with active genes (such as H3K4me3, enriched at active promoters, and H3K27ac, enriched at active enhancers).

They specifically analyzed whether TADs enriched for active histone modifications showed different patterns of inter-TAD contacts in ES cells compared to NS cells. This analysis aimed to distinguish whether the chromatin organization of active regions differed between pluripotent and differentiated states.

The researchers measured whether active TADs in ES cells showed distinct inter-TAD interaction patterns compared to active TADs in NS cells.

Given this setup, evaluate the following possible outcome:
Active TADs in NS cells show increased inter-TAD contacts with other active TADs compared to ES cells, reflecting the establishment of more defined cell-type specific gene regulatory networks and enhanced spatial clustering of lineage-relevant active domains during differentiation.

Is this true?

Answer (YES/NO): NO